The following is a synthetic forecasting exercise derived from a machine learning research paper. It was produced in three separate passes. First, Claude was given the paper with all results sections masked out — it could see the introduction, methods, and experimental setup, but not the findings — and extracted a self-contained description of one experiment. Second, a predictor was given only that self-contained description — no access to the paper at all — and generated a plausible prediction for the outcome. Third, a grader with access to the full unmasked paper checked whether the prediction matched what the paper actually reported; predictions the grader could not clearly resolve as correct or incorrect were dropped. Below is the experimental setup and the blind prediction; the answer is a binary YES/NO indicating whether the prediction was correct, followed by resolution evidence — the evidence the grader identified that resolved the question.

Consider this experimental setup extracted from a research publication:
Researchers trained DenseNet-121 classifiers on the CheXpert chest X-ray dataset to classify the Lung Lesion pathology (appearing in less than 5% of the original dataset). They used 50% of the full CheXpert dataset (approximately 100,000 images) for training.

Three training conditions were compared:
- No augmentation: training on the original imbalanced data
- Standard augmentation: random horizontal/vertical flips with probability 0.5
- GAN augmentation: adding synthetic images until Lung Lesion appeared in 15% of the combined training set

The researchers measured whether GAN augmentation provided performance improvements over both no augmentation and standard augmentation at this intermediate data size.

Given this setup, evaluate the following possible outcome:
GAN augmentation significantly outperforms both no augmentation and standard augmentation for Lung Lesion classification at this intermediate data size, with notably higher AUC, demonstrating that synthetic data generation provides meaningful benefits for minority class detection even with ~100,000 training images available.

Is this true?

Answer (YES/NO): NO